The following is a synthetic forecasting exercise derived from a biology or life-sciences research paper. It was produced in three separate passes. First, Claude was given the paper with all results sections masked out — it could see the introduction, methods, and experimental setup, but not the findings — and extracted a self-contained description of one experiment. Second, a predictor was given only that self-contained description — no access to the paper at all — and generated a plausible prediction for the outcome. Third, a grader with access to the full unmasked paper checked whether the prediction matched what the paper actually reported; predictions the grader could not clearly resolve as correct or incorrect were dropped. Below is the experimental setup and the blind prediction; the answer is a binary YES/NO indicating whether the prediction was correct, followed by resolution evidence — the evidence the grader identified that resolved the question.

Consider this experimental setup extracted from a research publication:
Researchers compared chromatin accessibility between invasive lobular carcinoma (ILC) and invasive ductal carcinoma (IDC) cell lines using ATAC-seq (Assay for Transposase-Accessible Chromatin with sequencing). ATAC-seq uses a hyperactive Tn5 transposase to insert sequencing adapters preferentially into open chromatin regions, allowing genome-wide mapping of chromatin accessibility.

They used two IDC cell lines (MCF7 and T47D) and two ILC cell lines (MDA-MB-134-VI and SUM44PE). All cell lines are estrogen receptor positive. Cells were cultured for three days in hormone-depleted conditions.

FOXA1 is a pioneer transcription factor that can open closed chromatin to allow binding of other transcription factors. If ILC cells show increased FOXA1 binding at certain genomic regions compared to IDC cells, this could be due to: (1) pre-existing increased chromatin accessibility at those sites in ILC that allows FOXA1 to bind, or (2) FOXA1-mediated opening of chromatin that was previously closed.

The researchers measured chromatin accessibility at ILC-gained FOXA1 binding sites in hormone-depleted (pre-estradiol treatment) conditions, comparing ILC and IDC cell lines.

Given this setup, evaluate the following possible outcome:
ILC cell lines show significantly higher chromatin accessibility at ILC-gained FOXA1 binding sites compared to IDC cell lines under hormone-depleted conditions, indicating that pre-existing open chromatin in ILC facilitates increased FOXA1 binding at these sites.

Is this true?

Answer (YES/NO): NO